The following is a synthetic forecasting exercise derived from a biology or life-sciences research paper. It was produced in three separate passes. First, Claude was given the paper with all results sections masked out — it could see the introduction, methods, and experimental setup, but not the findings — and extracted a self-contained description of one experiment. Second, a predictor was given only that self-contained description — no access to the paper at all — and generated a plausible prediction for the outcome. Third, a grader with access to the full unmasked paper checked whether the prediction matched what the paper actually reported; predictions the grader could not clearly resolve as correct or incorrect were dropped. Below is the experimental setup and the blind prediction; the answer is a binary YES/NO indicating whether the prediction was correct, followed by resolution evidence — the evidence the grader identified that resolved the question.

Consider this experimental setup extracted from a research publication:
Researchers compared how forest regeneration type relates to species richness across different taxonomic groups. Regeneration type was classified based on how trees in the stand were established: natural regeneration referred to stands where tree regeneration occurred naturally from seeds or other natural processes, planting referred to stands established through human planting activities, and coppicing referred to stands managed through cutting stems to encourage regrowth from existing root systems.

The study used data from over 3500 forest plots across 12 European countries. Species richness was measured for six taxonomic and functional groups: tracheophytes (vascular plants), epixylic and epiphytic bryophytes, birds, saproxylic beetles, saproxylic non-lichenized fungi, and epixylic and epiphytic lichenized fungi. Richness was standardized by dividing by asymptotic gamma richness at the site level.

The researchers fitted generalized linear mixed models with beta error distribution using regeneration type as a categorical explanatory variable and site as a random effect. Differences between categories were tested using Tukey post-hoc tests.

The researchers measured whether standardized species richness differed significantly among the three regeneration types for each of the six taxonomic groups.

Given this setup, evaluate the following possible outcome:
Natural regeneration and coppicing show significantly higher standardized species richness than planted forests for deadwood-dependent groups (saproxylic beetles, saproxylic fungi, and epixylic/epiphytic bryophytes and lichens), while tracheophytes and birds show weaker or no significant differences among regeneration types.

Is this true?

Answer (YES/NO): NO